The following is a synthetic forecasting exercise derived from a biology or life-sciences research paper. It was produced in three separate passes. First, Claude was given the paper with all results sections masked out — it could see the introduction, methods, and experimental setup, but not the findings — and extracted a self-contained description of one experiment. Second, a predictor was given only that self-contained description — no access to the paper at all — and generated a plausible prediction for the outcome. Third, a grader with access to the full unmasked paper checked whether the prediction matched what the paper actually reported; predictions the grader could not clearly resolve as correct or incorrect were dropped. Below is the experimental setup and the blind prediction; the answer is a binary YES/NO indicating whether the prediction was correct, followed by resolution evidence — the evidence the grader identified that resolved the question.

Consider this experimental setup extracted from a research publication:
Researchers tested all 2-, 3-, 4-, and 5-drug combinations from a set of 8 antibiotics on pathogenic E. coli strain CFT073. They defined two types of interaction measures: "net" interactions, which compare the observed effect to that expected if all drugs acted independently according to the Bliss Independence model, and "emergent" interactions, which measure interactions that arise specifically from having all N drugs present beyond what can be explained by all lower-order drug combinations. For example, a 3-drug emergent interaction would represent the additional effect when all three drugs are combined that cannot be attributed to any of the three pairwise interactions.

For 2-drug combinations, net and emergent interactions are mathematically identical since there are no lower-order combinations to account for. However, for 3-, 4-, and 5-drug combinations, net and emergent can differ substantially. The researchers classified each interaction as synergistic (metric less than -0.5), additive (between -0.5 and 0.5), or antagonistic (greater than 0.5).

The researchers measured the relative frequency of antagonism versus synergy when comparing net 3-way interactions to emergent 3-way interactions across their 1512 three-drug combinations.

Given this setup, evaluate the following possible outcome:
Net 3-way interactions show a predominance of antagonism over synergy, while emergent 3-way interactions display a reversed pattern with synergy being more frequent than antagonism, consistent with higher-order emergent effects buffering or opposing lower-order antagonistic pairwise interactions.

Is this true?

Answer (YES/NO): NO